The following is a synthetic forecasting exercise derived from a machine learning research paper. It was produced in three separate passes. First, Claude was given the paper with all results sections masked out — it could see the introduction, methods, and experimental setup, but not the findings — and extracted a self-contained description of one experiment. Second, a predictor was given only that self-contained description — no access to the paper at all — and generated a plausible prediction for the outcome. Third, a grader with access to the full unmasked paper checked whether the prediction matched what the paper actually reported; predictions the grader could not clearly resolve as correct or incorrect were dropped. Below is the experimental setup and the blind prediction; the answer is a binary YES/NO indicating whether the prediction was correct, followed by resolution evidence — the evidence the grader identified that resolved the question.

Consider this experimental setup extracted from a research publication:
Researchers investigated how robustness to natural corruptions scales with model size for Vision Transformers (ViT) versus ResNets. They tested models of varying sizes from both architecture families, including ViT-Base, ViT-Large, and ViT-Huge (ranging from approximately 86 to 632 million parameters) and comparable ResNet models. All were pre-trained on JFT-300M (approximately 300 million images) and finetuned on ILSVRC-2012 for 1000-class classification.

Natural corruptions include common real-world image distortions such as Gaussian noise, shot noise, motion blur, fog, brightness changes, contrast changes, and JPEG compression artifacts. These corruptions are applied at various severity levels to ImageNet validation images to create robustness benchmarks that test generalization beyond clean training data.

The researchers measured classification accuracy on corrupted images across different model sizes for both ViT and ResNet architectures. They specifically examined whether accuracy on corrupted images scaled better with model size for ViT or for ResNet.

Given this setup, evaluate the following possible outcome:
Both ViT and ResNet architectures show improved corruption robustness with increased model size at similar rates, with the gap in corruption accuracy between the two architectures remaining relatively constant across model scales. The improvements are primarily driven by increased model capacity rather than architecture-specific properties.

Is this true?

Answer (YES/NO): NO